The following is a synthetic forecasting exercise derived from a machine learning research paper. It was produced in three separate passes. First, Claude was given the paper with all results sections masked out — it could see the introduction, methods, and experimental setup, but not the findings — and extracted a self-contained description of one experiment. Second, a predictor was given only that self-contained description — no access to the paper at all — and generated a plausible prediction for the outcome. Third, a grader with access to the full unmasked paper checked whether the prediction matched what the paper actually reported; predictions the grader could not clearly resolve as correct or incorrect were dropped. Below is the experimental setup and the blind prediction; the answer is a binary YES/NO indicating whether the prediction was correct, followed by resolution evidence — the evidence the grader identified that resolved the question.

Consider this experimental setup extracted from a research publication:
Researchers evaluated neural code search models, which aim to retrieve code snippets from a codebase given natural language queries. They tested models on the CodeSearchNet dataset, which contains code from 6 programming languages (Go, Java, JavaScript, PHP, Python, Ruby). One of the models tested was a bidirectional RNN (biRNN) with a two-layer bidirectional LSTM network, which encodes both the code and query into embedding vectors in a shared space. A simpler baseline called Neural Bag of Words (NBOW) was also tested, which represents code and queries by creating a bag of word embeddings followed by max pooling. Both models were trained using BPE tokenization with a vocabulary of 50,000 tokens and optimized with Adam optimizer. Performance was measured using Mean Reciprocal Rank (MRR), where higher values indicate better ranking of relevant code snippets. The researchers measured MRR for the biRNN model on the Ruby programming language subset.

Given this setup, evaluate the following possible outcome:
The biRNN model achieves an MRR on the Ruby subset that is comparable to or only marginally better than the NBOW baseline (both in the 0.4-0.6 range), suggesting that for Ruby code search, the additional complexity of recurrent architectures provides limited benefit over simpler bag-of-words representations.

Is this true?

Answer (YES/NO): NO